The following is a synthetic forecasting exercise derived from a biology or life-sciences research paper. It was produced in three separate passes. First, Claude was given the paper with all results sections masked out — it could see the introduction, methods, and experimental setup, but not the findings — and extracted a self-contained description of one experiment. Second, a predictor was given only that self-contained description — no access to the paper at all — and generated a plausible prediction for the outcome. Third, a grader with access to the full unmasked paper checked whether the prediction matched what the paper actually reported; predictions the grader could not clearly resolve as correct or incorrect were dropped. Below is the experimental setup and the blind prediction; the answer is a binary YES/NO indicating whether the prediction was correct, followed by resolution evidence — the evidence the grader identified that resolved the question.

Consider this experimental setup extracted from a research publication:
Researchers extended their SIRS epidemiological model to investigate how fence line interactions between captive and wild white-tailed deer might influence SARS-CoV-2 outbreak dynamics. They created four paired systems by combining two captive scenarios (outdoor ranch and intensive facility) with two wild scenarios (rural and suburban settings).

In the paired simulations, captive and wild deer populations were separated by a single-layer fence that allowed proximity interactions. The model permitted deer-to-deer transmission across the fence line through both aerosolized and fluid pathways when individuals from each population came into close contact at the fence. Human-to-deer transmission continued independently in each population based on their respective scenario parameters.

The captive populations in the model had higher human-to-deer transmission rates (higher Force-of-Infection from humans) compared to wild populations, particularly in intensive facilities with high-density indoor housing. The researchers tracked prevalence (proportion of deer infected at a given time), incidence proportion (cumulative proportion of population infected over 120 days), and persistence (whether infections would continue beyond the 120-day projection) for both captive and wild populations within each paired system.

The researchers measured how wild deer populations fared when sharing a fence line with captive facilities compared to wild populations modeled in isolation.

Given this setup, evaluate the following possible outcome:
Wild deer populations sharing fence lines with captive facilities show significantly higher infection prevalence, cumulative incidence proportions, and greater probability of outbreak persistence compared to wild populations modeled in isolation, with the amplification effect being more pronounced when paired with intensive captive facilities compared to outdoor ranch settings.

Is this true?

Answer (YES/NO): NO